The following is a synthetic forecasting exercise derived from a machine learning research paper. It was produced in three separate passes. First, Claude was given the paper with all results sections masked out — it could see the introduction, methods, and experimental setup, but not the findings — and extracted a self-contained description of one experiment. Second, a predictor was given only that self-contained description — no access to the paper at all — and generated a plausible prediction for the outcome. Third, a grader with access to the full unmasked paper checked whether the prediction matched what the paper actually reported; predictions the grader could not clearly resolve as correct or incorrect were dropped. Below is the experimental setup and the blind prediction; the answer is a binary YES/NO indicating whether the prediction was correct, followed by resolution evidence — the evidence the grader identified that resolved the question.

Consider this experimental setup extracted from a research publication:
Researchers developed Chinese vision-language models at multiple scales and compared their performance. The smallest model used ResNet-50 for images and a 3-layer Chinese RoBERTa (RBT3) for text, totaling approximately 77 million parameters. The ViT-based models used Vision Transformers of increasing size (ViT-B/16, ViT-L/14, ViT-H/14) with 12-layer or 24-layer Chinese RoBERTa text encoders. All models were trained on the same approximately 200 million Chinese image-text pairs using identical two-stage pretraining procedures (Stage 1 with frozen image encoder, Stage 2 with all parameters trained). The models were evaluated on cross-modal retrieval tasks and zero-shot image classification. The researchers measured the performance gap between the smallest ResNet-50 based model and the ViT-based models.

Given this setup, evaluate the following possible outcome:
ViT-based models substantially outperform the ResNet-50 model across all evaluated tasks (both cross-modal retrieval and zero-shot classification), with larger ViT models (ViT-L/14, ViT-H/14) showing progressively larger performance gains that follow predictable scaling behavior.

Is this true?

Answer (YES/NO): YES